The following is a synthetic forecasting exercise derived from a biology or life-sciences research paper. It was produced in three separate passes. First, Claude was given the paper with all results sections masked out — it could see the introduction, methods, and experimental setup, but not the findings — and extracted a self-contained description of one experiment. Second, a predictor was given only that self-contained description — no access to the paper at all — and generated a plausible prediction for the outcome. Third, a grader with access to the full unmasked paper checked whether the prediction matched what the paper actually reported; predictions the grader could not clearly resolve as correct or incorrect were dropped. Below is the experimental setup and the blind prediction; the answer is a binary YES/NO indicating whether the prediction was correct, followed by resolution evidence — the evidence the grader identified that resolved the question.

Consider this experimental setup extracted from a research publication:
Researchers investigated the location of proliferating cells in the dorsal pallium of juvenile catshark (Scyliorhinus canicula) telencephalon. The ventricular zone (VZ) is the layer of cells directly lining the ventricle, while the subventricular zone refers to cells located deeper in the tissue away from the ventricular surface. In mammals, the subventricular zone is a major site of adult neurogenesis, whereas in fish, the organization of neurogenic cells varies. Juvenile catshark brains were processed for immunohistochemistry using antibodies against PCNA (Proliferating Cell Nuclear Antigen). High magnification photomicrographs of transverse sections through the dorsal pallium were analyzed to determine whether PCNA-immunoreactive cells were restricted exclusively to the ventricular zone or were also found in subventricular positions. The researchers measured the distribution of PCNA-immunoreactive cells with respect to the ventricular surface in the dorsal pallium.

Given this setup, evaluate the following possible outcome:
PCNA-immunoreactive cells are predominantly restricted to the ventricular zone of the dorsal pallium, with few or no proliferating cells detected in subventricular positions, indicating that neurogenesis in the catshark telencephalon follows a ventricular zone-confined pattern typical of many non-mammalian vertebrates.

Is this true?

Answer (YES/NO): NO